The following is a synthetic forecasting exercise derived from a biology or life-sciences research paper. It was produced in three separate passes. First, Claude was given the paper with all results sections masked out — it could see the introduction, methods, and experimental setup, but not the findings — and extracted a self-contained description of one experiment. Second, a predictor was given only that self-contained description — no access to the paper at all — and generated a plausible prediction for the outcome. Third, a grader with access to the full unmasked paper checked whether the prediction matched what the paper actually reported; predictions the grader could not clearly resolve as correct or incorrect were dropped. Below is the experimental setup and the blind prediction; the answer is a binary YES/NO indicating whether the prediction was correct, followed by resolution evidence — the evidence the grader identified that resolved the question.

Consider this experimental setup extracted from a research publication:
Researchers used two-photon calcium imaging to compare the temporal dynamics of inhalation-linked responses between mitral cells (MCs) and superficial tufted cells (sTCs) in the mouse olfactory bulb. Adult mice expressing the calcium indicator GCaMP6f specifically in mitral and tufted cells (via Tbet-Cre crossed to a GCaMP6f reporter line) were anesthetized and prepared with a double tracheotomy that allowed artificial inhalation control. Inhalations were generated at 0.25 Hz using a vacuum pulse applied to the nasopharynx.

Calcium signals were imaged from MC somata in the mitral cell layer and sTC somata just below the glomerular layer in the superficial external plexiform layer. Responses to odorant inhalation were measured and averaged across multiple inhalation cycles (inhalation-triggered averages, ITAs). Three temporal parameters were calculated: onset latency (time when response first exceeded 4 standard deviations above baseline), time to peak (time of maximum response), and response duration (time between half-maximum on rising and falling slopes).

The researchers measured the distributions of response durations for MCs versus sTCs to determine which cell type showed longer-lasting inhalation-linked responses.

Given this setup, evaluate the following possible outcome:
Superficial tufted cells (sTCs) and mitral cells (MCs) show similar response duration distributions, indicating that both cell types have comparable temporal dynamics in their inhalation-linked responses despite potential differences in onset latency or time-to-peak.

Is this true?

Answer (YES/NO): NO